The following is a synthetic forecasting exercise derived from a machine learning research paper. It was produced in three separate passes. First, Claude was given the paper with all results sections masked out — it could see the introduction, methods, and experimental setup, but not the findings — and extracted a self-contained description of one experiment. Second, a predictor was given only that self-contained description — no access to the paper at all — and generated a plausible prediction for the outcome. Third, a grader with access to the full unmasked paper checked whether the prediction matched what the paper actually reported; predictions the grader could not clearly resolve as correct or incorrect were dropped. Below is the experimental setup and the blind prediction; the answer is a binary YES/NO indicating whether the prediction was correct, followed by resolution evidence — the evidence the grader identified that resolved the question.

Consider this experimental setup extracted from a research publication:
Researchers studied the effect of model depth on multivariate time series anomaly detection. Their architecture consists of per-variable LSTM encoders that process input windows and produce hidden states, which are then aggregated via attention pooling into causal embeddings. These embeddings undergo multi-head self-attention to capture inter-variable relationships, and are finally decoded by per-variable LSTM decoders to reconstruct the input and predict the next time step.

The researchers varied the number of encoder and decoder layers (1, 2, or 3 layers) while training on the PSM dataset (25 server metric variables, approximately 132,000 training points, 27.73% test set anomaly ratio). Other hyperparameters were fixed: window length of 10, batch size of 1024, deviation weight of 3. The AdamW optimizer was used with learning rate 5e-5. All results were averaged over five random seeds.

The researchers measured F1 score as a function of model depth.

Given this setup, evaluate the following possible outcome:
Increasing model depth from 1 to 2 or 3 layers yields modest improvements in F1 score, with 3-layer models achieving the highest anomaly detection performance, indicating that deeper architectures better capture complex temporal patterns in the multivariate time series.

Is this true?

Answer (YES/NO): NO